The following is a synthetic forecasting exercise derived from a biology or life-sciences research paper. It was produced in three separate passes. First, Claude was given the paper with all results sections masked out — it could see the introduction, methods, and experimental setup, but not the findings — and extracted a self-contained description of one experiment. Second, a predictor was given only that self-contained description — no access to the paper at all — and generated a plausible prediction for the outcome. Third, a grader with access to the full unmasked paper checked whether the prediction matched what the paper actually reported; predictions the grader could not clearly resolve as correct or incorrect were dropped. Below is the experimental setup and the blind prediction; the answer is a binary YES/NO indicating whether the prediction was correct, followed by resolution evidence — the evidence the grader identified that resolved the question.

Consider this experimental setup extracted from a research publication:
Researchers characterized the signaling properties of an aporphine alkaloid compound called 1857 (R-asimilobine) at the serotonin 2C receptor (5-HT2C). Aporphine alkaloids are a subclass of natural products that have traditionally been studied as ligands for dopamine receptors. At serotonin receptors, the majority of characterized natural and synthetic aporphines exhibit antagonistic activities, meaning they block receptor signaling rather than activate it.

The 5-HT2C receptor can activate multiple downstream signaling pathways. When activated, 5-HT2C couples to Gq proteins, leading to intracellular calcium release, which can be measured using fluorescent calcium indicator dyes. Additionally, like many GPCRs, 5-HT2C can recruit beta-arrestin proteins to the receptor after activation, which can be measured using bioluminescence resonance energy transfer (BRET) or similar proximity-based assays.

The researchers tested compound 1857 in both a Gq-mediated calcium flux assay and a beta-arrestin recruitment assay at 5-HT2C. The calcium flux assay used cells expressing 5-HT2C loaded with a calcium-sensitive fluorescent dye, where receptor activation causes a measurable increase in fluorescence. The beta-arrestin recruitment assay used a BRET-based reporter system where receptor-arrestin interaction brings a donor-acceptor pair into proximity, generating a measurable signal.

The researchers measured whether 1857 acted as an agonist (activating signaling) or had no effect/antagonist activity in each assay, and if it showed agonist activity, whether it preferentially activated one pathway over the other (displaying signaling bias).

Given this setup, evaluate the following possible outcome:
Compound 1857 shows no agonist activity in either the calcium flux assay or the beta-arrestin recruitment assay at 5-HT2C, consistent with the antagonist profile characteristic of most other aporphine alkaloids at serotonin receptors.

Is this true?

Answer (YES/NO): NO